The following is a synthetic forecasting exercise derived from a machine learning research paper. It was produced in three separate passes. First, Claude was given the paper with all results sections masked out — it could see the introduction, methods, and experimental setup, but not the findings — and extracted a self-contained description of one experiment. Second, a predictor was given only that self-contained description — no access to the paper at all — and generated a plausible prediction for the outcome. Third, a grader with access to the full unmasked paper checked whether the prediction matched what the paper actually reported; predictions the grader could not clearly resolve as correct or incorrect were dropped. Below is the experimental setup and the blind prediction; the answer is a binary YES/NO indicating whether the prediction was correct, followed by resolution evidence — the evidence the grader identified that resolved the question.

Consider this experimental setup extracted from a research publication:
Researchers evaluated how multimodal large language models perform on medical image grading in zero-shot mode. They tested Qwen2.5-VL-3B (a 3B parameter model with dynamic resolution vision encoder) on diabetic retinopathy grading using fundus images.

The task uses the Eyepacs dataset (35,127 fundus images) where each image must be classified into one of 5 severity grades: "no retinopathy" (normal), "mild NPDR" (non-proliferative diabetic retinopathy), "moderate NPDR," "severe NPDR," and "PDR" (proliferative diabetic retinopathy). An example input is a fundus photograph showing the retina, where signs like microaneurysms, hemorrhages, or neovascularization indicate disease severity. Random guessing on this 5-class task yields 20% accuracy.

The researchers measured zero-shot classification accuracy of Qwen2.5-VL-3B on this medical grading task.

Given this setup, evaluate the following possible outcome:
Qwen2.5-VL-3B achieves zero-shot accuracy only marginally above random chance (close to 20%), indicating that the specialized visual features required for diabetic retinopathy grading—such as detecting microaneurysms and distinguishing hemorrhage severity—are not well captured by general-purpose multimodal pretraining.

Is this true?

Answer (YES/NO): NO